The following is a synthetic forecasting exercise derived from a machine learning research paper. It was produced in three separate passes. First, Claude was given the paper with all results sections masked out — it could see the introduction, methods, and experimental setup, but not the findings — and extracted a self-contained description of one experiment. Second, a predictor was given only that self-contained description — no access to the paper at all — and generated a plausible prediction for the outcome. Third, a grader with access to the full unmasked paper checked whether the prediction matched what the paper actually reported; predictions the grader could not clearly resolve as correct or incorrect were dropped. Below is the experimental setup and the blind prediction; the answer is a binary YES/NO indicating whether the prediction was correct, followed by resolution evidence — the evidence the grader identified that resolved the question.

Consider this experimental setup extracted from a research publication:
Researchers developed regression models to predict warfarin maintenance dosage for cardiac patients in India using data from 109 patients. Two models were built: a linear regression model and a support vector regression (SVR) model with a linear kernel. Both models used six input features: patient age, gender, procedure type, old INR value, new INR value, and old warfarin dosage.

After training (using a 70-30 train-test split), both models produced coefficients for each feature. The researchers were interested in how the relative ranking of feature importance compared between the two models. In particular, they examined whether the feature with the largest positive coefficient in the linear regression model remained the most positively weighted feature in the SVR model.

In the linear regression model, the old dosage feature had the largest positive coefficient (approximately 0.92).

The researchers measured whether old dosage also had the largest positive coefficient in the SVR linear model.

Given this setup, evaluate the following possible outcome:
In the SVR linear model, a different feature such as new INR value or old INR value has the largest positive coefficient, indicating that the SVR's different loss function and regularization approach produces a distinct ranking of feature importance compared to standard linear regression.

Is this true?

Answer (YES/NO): YES